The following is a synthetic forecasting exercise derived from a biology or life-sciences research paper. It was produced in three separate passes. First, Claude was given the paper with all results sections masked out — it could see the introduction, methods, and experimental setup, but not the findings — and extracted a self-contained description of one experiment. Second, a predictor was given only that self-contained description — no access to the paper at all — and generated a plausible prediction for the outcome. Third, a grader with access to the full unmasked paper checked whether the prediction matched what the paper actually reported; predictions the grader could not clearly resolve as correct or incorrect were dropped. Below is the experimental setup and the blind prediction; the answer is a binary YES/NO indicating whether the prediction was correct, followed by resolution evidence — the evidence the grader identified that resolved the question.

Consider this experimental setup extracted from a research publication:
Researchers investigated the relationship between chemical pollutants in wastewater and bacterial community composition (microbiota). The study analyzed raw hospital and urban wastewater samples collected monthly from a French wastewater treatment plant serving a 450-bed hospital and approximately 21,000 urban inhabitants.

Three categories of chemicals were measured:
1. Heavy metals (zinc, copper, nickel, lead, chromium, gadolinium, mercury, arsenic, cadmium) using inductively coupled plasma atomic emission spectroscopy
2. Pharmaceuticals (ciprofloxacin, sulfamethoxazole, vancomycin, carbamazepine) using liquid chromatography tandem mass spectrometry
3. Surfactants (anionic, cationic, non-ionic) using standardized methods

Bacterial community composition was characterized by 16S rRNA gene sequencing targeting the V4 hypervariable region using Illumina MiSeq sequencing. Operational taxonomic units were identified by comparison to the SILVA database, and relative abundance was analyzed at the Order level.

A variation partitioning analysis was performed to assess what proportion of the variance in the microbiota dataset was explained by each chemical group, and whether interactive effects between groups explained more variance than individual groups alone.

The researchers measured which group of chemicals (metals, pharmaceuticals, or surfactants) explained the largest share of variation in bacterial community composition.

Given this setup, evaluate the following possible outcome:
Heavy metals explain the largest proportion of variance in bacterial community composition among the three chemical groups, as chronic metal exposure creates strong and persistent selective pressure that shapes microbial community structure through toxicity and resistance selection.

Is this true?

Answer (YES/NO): NO